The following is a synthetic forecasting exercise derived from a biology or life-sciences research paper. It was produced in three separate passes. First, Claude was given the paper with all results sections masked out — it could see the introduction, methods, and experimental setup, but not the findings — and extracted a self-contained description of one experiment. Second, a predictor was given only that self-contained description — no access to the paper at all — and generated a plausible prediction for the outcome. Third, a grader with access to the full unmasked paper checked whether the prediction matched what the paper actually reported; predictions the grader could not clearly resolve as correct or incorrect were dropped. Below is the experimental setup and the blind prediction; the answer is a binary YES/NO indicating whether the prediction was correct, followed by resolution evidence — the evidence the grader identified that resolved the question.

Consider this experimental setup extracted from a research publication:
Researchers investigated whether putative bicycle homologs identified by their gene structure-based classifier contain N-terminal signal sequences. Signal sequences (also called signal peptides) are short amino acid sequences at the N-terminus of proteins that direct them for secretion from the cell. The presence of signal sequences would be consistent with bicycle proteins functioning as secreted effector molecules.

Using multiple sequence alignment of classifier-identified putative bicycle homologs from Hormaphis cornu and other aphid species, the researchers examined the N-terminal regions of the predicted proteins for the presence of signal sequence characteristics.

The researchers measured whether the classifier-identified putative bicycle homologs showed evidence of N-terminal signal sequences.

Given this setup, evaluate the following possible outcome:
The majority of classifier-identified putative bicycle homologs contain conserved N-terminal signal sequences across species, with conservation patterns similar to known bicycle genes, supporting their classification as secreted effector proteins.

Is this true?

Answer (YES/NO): YES